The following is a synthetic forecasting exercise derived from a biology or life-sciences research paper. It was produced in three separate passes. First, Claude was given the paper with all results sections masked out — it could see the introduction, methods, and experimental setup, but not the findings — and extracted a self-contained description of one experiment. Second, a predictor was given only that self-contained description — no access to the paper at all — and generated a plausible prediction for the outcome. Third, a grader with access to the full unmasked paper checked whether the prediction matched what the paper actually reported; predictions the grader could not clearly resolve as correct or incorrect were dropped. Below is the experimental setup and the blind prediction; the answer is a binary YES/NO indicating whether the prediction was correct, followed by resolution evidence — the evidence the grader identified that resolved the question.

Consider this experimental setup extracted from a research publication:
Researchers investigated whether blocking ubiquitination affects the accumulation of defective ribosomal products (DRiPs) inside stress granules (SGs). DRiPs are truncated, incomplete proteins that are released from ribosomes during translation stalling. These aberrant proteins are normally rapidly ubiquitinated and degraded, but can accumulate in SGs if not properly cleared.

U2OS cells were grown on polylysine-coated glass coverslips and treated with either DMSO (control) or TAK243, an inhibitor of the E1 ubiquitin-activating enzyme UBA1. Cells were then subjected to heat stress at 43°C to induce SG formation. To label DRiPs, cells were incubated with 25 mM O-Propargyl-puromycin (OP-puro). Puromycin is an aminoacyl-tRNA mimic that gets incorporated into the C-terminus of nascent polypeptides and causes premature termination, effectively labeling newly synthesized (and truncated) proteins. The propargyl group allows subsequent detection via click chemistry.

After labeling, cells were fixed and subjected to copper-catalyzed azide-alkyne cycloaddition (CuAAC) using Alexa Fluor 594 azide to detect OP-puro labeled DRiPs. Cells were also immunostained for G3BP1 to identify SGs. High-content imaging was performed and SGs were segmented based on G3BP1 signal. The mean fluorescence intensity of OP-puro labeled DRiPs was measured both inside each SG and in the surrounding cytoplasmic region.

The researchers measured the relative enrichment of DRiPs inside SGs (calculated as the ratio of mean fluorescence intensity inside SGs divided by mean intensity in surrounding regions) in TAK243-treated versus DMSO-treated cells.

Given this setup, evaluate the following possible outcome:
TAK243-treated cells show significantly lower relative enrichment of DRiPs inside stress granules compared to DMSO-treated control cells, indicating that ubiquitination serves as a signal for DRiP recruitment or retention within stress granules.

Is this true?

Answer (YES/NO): NO